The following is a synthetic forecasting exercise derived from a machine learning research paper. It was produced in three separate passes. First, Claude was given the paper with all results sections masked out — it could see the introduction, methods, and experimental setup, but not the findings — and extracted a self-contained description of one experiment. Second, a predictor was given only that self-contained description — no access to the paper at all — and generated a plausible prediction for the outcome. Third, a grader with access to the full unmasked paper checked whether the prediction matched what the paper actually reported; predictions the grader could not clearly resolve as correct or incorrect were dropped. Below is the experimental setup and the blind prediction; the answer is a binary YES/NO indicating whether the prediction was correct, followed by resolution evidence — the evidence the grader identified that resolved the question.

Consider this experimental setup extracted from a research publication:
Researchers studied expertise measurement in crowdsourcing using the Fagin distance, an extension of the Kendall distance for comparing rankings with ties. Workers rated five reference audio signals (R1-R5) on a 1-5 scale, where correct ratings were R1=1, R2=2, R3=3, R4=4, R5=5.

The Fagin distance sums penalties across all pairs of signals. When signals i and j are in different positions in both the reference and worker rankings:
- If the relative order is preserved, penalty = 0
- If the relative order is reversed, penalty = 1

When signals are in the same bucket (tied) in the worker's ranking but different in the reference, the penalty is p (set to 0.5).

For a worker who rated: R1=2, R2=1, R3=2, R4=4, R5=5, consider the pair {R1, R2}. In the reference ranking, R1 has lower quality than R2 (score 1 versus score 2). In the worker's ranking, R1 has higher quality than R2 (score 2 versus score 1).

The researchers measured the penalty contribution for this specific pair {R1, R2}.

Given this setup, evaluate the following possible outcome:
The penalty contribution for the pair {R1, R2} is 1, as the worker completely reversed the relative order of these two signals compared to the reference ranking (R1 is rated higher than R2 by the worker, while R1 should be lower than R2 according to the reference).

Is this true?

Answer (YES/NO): YES